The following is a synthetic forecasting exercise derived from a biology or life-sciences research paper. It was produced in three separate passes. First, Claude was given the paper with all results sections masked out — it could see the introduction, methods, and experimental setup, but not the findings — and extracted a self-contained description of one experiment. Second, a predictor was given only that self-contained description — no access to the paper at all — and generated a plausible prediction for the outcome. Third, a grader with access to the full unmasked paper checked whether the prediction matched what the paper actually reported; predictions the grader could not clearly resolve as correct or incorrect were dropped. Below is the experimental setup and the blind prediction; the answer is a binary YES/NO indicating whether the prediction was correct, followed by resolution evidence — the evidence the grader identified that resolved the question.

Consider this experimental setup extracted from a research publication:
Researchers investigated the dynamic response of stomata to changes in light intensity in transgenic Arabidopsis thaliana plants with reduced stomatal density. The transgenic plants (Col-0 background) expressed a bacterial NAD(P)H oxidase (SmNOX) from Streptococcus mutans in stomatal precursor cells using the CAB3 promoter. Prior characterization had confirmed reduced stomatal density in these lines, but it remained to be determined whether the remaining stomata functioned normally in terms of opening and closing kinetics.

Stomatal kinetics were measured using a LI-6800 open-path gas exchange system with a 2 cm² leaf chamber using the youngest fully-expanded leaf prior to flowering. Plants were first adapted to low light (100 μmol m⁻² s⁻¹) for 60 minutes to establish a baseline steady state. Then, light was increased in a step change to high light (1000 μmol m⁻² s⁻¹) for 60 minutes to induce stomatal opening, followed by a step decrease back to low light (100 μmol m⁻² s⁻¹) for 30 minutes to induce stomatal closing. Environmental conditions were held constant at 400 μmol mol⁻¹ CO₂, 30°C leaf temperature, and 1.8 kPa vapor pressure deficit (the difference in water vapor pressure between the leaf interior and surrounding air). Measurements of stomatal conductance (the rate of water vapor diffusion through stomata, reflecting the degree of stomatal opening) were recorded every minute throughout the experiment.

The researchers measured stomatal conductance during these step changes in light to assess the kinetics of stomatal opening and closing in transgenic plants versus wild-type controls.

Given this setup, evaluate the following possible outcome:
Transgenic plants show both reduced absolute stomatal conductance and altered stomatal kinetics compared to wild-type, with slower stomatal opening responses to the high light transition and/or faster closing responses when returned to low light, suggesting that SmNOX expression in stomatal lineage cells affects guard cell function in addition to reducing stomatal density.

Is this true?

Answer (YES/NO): NO